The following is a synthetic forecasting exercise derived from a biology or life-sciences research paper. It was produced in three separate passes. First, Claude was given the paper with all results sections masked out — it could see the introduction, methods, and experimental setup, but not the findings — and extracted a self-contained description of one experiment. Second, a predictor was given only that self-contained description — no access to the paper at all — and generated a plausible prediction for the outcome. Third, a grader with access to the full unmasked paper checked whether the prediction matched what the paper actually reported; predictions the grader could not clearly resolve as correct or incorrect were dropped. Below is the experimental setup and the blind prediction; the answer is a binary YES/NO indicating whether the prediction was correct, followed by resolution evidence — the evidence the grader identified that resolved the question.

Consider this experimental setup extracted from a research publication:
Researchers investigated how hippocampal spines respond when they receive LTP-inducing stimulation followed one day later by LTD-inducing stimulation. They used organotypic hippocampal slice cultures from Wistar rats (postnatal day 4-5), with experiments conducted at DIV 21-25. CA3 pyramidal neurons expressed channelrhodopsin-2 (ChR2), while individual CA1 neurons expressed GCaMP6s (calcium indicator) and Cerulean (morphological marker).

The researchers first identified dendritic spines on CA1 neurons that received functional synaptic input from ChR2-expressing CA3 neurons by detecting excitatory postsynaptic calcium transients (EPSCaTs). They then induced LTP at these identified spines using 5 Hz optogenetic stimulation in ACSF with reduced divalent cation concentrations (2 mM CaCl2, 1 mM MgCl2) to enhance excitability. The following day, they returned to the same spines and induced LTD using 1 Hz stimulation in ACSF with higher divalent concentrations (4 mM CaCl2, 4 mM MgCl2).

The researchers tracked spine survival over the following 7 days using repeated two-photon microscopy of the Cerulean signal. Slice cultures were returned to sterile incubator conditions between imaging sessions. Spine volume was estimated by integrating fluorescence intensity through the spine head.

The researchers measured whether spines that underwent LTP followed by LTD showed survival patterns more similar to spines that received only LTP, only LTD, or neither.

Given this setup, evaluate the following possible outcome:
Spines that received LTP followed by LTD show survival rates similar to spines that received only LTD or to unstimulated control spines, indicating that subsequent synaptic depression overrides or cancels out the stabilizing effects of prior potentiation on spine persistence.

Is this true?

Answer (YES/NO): YES